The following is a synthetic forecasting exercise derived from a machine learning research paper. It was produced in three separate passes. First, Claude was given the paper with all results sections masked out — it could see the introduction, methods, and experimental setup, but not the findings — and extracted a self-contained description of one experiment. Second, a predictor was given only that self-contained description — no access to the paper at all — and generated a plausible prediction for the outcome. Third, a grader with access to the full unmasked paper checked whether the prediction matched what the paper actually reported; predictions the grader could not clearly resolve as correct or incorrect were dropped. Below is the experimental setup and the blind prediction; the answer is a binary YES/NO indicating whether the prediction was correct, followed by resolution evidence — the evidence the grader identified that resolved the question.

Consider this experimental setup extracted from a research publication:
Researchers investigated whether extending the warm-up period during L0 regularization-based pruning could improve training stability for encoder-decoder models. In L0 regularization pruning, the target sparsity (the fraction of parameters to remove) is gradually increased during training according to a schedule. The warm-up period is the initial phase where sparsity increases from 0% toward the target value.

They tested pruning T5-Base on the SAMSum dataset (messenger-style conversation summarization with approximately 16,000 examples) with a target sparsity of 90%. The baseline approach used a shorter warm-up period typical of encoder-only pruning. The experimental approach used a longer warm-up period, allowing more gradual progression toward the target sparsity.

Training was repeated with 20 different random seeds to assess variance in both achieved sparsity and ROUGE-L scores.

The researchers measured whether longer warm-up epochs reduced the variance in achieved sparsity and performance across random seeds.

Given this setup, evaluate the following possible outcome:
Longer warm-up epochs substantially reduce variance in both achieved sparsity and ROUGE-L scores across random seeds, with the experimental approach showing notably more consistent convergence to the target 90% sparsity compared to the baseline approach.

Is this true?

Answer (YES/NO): NO